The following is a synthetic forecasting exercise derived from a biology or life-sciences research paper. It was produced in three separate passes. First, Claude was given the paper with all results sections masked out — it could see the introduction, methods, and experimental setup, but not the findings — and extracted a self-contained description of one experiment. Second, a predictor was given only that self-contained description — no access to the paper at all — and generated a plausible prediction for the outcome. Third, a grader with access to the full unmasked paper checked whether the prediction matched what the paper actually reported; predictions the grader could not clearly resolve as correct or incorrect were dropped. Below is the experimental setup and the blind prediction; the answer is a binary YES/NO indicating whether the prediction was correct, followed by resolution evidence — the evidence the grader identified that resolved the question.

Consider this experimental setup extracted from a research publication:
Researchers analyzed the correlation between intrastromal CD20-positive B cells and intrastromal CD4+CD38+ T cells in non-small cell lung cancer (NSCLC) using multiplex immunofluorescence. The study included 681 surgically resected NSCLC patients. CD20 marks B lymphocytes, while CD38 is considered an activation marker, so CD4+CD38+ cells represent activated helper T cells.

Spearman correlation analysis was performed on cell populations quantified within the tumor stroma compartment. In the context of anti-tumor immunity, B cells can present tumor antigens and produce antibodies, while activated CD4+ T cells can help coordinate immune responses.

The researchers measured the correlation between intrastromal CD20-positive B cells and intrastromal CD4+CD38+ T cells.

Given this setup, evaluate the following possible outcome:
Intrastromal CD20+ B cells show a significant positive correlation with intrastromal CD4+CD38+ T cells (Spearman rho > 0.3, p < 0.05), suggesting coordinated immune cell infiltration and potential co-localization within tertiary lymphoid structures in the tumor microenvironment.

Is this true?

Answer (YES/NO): YES